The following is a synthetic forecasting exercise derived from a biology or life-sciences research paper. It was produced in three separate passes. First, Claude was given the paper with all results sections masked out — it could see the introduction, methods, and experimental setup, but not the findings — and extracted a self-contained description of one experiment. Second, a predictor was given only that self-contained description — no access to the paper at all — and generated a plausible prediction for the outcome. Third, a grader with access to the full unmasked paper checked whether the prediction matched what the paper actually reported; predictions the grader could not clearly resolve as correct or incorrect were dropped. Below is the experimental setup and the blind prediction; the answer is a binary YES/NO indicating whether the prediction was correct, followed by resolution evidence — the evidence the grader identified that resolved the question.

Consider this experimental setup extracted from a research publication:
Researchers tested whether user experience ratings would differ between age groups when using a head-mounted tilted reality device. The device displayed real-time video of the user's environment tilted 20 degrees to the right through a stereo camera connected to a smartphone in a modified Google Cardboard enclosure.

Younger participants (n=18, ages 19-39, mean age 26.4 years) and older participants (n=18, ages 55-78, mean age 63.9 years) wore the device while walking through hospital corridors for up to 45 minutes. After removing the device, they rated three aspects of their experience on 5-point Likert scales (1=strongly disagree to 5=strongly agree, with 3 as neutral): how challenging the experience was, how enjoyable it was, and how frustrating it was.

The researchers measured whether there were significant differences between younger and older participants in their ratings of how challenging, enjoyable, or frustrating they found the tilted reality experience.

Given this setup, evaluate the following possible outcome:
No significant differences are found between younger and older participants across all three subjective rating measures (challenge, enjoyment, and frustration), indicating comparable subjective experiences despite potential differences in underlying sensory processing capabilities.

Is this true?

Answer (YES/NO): NO